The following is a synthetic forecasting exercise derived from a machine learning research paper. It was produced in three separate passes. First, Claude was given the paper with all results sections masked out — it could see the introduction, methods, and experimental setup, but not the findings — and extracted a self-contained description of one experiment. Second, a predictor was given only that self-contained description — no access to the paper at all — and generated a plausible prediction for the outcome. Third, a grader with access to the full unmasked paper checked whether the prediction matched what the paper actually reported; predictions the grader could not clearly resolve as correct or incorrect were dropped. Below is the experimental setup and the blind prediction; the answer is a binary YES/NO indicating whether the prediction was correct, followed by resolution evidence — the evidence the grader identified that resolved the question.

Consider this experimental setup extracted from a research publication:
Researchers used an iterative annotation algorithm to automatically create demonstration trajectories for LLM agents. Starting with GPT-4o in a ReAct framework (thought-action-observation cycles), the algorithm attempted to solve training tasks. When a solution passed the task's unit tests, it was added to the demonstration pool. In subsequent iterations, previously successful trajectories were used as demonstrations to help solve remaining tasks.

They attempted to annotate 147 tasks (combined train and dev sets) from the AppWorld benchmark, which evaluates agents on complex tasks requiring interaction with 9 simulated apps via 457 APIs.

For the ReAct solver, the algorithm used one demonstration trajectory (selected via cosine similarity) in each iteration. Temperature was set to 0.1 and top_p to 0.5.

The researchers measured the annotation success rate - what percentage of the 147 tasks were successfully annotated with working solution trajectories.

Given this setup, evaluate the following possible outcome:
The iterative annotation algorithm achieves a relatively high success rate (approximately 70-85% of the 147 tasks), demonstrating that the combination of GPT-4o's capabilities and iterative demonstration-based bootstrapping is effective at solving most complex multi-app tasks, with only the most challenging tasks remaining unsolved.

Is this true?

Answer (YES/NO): NO